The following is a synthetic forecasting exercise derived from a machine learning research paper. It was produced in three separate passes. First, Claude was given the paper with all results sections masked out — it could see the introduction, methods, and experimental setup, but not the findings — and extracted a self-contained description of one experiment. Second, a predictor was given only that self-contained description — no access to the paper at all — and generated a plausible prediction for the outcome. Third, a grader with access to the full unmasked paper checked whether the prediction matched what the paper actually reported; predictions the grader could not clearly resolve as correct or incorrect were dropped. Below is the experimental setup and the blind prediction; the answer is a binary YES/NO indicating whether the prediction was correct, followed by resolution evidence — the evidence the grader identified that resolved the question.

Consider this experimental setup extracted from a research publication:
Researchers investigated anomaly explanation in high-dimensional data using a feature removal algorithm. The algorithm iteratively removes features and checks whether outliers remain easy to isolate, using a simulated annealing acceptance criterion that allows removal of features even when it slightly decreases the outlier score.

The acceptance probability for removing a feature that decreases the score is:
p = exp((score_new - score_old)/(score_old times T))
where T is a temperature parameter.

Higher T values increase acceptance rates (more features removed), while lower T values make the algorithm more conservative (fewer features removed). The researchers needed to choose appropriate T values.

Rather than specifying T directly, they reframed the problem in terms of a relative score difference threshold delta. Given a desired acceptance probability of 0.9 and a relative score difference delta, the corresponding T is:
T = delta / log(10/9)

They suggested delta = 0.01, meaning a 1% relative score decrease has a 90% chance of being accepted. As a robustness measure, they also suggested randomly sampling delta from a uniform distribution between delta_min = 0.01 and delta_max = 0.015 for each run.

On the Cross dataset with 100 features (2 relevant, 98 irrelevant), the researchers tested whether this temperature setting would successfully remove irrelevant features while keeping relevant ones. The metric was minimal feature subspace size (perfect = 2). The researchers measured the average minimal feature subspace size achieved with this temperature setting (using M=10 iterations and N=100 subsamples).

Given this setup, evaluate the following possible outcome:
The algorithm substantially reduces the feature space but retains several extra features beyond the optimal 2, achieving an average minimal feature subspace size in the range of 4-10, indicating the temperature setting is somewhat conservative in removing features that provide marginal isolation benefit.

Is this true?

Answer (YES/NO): NO